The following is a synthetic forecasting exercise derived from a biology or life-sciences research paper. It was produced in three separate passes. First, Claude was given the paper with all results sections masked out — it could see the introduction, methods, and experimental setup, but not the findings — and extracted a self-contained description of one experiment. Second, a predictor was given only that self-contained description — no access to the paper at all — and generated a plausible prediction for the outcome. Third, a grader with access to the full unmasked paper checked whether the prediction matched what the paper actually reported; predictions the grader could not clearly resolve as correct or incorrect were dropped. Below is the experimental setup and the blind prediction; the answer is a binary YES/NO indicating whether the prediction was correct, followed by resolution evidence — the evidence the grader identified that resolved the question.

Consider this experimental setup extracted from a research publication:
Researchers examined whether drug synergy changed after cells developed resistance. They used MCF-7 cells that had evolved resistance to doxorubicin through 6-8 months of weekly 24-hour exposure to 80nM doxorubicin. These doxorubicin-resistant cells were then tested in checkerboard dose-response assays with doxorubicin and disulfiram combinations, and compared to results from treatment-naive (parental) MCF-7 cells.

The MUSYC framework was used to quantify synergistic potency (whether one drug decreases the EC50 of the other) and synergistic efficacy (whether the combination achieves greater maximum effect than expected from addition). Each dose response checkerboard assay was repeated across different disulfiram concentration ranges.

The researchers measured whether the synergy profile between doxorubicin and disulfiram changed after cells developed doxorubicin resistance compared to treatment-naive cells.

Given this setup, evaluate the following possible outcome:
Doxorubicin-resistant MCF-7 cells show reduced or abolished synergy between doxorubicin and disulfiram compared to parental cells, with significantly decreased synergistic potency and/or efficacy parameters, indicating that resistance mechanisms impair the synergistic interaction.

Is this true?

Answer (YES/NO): NO